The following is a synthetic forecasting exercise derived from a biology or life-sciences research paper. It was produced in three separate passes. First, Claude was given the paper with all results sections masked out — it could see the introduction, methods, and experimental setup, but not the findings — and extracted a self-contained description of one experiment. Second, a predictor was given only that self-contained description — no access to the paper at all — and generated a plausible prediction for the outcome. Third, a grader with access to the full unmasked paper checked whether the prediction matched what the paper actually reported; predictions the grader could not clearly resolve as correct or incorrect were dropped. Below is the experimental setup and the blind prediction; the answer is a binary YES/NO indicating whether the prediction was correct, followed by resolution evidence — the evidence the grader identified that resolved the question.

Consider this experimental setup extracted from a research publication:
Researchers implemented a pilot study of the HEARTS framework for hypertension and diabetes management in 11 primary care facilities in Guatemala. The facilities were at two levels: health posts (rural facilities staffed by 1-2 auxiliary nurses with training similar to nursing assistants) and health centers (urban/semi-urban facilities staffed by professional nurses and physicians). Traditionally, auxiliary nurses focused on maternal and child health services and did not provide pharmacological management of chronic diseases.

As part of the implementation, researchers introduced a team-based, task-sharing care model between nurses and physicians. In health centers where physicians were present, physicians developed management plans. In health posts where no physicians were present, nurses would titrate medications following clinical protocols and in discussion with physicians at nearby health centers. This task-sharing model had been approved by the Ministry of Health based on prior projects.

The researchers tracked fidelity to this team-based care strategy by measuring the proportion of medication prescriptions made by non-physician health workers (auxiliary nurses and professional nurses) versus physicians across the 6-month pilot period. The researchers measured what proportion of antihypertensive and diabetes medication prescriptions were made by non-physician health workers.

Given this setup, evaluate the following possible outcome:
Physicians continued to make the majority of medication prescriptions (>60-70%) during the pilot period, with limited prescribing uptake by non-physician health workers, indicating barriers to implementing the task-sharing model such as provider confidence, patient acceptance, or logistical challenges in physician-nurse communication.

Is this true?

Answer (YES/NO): NO